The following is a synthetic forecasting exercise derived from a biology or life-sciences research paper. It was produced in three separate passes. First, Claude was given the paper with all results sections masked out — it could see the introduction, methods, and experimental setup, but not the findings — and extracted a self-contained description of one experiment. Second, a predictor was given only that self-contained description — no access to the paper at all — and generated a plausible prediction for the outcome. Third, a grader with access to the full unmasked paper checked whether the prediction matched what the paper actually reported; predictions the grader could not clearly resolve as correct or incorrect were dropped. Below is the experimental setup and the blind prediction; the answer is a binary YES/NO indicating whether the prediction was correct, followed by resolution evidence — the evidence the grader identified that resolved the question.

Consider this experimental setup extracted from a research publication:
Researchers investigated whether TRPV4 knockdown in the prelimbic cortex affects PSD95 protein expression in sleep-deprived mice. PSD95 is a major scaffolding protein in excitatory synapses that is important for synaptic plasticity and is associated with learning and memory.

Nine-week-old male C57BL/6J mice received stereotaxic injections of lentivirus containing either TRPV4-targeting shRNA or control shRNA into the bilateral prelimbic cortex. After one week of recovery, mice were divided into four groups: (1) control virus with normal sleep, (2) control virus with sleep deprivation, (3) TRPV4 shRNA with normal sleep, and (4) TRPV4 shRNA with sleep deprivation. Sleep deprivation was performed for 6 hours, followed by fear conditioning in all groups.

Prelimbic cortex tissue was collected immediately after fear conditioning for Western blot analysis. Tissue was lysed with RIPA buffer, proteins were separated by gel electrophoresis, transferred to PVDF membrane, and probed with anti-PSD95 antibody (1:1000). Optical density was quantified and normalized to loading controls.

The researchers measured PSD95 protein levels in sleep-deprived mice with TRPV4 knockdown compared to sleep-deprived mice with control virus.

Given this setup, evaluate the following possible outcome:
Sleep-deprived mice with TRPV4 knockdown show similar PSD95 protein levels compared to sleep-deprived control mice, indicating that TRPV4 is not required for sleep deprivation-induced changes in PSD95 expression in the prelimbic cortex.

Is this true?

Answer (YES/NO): NO